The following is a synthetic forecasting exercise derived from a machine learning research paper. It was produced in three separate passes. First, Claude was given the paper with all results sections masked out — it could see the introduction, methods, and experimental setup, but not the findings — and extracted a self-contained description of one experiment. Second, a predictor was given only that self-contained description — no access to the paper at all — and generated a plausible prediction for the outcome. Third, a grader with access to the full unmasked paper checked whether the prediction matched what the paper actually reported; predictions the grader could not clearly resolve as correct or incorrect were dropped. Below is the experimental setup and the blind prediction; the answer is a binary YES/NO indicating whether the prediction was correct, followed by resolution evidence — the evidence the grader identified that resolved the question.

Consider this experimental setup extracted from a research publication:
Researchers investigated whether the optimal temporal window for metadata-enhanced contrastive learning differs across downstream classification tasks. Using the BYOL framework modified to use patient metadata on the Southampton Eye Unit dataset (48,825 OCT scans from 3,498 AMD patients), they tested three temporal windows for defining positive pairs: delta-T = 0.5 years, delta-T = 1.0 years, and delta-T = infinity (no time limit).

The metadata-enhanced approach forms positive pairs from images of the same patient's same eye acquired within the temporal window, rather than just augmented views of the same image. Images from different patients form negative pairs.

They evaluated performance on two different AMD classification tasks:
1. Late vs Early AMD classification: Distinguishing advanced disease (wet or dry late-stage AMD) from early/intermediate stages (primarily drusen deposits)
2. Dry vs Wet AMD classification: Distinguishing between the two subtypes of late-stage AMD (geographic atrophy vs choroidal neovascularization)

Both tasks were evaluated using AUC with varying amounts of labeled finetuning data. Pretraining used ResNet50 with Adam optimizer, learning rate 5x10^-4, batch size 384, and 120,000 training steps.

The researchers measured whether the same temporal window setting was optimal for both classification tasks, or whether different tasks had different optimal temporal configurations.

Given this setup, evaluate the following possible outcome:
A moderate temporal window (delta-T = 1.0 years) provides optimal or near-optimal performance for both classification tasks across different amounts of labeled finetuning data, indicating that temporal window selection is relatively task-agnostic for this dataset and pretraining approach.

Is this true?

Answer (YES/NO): NO